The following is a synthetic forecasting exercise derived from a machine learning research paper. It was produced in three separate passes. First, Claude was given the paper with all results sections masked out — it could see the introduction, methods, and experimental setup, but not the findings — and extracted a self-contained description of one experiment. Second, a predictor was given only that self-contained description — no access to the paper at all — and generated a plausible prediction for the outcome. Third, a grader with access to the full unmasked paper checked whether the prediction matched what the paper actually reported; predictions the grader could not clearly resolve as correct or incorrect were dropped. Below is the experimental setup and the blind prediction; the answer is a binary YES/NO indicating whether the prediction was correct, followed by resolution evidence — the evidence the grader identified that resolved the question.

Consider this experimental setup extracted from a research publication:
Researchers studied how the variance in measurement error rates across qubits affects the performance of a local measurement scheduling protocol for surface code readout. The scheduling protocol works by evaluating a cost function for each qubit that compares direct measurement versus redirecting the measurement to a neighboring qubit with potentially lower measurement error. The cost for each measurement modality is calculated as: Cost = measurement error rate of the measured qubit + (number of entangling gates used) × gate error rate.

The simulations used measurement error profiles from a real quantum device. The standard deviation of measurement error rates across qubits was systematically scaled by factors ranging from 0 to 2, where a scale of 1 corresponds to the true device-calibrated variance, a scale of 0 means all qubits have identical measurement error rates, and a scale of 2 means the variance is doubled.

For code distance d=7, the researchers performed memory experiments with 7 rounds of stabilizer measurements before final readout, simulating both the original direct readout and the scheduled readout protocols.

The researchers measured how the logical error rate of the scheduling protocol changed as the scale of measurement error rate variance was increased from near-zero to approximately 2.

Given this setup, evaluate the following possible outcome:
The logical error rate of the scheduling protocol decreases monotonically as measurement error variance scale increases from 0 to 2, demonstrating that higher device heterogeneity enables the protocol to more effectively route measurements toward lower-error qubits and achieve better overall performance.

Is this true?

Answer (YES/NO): NO